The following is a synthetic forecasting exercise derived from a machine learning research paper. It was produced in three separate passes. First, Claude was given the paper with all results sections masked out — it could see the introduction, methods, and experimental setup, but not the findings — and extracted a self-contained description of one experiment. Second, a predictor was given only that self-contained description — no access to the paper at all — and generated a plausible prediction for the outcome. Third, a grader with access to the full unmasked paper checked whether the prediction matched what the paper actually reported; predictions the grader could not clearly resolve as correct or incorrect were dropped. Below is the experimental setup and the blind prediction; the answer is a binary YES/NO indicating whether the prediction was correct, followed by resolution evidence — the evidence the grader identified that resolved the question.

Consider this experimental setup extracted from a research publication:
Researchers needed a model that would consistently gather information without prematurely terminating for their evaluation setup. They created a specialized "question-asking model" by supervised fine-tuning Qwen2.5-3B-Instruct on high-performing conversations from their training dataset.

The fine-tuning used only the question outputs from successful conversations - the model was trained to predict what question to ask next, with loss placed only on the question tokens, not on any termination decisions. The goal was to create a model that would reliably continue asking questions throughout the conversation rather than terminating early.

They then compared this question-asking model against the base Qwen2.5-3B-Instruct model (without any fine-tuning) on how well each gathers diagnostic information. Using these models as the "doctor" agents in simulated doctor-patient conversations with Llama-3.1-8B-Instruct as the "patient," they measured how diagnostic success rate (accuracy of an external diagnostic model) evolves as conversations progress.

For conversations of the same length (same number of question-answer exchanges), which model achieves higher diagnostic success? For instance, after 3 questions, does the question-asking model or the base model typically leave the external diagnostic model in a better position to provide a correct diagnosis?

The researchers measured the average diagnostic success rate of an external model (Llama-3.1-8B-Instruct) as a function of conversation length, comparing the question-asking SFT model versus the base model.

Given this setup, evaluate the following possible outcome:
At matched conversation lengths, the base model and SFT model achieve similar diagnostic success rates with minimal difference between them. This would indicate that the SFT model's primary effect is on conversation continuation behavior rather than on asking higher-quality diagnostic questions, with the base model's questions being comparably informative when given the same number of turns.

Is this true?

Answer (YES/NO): NO